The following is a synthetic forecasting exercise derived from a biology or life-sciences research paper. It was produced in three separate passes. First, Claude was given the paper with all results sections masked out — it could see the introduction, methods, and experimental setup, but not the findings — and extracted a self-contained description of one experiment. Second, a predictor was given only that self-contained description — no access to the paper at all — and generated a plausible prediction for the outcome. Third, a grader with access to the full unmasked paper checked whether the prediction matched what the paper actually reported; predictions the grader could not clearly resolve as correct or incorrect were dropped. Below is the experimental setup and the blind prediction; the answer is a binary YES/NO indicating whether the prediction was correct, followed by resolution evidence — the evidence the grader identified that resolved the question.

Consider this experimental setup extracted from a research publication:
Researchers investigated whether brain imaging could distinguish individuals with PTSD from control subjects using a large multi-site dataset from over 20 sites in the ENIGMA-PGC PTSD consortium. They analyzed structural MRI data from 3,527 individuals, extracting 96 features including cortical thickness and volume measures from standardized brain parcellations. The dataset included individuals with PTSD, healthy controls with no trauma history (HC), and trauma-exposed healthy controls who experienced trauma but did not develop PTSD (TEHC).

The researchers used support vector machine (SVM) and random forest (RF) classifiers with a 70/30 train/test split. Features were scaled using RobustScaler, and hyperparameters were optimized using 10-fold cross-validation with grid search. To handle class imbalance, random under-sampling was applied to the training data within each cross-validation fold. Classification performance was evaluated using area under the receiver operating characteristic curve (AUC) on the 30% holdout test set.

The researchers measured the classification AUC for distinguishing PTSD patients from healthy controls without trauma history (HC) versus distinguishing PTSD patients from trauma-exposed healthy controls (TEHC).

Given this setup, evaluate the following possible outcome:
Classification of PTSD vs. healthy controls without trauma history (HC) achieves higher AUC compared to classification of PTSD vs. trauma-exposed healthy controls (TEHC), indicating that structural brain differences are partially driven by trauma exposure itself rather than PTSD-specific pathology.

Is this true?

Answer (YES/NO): YES